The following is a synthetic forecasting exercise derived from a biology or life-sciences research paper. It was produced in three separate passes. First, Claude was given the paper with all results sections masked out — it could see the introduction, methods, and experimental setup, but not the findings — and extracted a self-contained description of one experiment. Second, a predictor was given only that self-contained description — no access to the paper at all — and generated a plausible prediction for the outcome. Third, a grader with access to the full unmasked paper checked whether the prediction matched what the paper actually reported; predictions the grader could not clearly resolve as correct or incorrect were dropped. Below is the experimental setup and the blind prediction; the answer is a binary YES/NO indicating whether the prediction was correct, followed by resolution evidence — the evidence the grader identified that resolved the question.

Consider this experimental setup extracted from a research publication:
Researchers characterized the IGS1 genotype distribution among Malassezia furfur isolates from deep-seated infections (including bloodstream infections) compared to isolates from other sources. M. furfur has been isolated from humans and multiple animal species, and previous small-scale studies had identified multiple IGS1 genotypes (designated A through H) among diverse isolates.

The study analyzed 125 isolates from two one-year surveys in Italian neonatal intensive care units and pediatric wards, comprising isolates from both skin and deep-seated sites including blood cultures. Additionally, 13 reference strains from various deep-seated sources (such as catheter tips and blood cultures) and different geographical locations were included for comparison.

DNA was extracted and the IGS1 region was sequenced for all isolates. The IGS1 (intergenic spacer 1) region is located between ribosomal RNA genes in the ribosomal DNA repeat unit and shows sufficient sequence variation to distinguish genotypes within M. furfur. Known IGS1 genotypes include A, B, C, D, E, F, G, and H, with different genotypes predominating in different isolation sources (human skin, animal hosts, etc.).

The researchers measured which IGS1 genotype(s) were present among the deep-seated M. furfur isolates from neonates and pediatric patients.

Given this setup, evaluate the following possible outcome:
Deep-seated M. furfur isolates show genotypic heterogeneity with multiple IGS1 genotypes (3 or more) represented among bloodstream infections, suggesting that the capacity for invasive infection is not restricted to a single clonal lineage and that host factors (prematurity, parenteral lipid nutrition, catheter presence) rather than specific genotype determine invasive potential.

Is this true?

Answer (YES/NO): NO